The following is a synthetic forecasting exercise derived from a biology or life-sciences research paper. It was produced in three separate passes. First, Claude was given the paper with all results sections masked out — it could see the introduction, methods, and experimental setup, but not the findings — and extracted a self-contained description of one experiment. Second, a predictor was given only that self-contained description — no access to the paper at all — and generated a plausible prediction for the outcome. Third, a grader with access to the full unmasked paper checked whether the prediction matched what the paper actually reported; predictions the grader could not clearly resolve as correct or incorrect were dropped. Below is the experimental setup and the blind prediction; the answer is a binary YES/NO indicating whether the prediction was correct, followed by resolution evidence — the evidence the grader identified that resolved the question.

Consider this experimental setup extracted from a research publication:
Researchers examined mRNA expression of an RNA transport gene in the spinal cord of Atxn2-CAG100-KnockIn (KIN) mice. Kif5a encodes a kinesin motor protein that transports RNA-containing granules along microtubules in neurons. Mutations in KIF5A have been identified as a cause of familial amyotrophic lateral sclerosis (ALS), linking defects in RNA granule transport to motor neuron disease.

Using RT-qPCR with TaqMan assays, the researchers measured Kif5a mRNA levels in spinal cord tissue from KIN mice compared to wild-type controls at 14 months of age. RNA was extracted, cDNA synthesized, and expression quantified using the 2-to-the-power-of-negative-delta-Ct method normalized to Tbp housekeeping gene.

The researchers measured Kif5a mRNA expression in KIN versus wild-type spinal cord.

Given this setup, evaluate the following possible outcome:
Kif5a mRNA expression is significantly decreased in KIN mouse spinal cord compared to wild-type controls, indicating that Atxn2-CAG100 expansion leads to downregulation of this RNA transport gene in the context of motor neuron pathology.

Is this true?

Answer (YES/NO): YES